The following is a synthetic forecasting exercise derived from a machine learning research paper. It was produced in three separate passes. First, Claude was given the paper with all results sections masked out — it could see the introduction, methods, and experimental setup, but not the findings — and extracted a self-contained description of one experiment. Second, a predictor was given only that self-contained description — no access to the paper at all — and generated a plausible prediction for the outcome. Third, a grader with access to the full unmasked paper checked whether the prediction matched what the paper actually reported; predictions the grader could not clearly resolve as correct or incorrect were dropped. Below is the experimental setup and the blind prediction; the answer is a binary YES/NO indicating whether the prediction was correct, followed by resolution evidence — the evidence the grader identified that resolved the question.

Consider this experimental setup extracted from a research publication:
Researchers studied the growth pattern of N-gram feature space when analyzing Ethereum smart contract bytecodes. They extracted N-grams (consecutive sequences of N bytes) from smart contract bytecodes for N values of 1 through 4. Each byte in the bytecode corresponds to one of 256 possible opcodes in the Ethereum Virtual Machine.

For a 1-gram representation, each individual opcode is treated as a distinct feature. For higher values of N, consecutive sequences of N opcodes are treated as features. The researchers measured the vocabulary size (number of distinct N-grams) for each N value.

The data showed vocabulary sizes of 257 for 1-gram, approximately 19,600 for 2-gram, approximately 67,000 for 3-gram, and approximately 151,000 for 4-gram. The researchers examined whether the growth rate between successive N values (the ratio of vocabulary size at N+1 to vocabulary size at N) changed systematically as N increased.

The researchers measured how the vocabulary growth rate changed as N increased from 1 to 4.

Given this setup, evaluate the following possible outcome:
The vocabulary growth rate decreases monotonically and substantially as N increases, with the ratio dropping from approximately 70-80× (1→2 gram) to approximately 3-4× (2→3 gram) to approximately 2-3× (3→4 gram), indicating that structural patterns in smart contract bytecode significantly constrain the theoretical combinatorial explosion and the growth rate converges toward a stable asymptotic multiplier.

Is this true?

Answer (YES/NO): YES